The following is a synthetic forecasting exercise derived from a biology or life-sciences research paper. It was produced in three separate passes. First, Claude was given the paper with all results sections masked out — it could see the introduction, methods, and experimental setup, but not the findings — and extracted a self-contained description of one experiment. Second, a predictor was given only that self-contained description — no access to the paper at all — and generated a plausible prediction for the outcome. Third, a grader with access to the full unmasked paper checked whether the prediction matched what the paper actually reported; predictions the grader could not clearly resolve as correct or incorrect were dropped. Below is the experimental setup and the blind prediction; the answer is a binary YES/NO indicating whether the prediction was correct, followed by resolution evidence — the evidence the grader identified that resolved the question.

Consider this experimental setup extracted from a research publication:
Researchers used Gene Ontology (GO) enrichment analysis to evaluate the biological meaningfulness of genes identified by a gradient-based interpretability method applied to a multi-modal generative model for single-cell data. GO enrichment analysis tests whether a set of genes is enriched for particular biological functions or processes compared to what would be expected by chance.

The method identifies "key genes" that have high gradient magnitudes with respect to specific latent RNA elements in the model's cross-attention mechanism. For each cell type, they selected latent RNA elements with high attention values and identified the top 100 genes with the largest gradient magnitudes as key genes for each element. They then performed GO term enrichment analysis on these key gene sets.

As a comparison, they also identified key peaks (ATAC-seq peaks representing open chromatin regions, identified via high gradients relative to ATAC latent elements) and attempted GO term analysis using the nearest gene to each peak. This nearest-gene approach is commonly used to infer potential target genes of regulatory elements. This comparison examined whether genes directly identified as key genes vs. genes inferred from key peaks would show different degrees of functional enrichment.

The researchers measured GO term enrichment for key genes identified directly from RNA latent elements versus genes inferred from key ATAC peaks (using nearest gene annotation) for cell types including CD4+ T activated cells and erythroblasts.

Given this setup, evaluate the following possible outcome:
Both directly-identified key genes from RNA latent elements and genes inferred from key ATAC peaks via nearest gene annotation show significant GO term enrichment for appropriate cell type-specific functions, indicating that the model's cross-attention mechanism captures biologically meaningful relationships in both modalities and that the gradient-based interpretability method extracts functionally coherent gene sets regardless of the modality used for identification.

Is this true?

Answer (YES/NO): NO